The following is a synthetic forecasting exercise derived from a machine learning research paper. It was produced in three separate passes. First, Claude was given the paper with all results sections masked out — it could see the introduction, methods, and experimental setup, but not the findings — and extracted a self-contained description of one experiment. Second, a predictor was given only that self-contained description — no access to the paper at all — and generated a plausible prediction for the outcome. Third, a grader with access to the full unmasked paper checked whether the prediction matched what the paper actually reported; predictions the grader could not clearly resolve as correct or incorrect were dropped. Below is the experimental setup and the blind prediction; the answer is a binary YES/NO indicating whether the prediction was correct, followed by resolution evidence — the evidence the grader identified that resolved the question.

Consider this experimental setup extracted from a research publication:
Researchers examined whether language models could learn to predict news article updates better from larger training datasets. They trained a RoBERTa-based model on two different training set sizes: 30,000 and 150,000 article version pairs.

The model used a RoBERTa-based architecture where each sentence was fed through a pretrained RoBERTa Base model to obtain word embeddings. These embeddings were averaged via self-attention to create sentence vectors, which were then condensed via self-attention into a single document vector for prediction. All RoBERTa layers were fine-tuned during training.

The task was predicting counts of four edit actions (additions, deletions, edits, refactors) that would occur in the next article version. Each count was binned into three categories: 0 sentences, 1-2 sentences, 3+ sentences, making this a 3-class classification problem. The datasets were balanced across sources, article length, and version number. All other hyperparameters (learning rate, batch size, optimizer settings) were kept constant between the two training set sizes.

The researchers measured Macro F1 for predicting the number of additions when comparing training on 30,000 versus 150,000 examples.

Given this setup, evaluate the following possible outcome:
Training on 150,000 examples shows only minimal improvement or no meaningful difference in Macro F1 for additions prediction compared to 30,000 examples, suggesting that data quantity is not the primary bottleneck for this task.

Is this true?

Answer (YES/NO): NO